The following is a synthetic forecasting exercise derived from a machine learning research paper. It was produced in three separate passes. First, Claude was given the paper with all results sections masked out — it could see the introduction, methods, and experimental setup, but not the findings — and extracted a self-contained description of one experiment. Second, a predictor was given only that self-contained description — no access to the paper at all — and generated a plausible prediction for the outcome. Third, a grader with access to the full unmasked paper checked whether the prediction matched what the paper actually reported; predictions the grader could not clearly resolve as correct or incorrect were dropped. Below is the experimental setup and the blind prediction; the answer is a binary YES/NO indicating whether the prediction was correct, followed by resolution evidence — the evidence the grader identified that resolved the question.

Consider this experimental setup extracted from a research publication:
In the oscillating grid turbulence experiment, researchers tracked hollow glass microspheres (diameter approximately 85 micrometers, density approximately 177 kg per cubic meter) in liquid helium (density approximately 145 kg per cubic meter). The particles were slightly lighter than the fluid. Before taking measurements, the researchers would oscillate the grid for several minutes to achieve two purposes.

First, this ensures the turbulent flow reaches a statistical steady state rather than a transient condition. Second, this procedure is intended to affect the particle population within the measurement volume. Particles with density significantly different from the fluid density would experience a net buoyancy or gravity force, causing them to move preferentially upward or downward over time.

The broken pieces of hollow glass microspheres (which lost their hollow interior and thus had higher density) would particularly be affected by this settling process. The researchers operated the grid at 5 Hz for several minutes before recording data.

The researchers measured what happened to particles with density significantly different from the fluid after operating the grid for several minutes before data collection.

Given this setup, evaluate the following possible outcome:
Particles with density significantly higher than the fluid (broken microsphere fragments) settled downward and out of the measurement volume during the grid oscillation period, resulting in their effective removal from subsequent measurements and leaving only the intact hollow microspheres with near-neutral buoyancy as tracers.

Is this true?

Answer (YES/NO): YES